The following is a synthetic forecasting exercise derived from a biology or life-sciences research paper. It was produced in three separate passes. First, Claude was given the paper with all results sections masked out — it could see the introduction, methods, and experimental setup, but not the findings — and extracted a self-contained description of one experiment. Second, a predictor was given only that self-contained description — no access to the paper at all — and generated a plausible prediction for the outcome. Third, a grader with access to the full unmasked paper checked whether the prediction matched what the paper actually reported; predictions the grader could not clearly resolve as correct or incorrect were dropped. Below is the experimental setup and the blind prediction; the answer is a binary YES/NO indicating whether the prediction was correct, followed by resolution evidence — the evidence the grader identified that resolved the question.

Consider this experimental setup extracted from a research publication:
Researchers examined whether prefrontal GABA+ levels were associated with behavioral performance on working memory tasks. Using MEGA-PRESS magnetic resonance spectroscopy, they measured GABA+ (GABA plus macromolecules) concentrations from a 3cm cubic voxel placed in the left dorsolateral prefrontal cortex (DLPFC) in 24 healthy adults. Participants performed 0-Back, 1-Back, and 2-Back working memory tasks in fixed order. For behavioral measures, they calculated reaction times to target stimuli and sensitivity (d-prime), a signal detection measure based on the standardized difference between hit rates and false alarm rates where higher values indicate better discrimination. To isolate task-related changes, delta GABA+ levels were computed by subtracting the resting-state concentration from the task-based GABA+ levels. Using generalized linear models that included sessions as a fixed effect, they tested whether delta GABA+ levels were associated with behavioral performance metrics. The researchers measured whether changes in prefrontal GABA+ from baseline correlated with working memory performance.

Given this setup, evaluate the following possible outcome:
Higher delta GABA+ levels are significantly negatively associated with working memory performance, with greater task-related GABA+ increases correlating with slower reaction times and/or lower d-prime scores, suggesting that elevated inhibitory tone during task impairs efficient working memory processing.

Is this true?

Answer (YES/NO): NO